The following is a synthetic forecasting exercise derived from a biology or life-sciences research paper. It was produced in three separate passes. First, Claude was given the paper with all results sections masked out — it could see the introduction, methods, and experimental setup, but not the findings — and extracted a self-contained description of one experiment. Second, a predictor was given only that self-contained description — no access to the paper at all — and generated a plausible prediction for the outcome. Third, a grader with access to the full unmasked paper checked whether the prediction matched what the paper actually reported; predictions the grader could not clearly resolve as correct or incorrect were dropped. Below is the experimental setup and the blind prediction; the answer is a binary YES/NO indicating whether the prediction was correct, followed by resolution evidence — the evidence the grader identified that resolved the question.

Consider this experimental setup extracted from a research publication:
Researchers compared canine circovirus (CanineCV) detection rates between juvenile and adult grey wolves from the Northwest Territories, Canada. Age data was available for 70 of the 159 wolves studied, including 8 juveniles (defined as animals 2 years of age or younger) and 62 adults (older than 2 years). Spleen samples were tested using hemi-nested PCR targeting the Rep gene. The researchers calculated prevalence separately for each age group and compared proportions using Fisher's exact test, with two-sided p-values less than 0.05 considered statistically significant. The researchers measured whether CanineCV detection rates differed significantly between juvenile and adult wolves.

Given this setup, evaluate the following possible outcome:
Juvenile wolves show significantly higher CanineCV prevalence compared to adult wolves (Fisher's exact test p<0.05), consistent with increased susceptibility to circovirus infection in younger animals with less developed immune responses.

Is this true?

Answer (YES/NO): NO